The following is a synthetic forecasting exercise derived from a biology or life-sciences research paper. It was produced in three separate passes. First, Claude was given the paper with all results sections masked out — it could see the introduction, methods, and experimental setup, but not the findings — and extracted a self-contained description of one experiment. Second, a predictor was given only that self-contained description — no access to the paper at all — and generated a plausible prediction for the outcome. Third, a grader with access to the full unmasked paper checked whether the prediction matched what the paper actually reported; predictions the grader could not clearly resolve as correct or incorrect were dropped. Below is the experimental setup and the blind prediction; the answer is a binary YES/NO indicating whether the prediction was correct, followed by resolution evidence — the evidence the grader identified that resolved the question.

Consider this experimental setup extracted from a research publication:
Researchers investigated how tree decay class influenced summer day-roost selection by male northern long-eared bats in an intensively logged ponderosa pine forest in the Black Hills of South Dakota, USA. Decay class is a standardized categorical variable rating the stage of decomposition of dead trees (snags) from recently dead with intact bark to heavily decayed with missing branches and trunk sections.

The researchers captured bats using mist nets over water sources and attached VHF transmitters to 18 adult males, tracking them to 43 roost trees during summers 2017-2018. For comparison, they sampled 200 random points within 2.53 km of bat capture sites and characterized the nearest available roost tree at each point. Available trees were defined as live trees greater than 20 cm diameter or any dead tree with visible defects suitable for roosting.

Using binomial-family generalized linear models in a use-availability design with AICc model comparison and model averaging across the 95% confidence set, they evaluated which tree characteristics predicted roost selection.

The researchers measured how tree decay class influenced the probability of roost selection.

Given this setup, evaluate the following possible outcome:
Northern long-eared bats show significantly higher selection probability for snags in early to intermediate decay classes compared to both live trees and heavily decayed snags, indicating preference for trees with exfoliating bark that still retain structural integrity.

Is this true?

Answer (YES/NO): NO